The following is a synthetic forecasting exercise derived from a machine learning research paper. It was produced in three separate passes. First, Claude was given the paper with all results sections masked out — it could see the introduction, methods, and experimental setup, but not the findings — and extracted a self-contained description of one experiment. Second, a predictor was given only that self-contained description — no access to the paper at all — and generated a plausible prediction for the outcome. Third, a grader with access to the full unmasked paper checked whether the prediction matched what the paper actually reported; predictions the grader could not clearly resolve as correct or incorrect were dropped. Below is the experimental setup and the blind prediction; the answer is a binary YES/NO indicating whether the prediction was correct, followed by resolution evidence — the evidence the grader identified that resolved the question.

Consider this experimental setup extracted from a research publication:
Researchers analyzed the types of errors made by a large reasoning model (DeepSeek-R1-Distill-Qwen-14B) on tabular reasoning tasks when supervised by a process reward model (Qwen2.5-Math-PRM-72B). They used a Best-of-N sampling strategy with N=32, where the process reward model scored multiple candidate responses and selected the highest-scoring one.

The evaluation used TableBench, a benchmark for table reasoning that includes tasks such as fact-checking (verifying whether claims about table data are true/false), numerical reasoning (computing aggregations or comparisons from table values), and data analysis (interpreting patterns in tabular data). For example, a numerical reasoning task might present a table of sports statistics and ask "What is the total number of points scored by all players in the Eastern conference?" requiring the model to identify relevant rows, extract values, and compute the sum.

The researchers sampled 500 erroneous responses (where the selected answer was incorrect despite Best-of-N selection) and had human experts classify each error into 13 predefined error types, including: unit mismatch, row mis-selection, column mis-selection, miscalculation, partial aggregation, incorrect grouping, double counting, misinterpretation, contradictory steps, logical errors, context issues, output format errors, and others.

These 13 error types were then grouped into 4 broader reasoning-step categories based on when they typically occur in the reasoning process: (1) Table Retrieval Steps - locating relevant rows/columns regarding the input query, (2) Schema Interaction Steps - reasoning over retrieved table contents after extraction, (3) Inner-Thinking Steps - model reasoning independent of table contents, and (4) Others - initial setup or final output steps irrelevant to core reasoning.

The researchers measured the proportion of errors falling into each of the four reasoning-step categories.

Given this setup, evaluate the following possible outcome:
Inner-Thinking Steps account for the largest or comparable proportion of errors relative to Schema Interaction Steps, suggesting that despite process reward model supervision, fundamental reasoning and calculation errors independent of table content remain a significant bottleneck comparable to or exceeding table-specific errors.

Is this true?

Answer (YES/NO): NO